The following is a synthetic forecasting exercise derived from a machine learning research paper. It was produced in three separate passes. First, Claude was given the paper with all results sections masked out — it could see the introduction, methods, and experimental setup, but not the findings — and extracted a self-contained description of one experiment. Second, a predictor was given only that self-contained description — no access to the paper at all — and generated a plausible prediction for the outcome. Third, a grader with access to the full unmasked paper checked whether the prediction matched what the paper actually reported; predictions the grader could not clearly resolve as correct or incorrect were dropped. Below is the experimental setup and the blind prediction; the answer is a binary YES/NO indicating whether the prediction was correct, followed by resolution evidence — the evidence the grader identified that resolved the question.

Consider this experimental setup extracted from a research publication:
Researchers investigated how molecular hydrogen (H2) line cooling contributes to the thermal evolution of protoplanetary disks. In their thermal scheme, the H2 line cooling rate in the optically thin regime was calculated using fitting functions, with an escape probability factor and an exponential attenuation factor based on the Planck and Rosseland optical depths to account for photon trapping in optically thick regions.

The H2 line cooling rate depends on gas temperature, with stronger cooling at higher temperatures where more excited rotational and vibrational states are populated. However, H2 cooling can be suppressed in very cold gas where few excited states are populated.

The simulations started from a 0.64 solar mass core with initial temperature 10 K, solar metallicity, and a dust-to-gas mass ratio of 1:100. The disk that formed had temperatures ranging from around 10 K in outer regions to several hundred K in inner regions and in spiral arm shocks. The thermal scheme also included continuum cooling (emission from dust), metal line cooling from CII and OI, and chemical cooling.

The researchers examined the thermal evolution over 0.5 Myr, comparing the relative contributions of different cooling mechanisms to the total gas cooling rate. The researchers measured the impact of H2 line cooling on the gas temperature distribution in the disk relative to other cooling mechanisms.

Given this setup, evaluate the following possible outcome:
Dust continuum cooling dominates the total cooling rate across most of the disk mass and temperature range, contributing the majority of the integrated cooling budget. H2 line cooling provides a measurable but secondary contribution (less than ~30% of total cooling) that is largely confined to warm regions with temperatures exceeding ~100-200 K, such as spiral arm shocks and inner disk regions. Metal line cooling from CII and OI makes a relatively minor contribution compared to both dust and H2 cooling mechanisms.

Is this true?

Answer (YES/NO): NO